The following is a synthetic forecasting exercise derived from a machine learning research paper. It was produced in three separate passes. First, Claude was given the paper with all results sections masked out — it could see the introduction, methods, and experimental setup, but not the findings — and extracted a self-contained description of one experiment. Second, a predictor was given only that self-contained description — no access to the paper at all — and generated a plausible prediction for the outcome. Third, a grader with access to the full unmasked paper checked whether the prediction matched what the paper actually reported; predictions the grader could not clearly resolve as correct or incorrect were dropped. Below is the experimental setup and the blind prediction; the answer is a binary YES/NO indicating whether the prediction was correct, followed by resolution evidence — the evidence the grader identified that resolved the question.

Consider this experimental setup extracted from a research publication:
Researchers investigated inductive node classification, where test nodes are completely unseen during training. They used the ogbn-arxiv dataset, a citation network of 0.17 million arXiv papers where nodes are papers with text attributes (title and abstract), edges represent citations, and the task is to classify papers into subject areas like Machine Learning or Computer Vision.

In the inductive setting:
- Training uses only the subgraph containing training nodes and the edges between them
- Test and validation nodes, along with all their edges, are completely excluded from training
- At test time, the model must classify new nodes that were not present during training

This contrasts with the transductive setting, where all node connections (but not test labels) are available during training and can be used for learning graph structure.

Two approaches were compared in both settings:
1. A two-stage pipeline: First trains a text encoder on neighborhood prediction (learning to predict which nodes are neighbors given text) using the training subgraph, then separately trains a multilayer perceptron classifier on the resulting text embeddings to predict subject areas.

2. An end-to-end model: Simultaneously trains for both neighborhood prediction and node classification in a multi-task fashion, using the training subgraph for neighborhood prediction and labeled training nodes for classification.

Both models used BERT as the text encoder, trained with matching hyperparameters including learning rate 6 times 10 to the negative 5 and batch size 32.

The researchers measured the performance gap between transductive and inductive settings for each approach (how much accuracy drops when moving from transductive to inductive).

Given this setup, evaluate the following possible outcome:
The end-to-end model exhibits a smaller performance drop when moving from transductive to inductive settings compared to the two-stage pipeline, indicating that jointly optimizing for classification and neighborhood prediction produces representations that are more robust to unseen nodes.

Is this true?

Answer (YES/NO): YES